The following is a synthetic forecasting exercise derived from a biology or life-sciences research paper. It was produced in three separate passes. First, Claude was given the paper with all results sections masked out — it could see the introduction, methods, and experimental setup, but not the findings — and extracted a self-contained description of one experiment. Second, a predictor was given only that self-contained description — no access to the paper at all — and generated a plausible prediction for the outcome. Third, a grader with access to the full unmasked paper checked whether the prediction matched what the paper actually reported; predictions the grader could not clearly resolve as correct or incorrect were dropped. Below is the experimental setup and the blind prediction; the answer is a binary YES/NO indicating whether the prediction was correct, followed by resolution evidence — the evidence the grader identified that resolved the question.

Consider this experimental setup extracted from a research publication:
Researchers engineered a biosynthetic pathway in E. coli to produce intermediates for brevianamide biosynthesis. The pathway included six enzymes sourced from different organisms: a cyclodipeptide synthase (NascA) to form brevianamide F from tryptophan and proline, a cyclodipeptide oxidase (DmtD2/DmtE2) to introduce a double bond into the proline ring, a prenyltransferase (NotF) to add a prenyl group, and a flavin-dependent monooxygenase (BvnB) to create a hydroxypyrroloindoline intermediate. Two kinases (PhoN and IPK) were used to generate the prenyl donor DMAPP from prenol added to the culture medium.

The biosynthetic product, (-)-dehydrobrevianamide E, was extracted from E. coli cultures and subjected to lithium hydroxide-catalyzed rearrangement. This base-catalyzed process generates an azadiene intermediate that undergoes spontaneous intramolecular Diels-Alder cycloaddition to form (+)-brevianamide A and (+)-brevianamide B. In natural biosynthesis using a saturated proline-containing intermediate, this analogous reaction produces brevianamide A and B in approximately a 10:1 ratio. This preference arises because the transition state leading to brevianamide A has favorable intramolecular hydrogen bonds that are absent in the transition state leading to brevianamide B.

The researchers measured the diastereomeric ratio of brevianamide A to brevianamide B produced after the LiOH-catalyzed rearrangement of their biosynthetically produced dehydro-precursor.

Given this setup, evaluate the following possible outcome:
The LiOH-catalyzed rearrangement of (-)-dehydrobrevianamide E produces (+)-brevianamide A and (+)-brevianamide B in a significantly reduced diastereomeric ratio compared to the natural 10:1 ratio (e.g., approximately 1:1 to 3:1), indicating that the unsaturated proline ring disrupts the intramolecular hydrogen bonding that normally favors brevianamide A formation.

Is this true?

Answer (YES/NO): NO